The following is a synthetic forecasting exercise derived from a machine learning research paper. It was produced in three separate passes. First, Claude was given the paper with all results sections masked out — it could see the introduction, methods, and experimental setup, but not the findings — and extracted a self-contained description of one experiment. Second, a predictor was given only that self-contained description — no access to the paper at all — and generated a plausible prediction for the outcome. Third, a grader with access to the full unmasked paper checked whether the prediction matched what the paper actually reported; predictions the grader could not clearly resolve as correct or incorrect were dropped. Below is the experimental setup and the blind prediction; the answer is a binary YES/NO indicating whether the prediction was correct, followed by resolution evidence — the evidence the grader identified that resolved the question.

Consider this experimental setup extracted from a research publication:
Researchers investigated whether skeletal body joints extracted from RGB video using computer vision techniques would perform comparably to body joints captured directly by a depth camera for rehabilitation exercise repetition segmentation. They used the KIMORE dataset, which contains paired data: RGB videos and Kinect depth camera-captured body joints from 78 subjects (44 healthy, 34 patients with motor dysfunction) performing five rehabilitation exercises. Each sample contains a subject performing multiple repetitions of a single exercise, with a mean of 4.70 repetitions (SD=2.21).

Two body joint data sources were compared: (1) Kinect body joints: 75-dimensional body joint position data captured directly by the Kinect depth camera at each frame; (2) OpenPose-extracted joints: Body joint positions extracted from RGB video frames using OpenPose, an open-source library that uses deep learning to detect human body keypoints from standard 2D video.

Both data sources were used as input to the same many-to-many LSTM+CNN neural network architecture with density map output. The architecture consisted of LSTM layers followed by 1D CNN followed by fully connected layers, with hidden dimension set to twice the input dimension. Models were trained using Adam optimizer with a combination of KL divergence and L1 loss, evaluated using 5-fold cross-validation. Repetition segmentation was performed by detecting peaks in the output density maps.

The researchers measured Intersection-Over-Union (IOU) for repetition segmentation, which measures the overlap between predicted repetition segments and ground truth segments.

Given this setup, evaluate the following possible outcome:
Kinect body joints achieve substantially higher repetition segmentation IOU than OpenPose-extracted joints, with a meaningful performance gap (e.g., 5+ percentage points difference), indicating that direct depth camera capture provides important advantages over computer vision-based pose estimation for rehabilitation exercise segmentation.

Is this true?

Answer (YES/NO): YES